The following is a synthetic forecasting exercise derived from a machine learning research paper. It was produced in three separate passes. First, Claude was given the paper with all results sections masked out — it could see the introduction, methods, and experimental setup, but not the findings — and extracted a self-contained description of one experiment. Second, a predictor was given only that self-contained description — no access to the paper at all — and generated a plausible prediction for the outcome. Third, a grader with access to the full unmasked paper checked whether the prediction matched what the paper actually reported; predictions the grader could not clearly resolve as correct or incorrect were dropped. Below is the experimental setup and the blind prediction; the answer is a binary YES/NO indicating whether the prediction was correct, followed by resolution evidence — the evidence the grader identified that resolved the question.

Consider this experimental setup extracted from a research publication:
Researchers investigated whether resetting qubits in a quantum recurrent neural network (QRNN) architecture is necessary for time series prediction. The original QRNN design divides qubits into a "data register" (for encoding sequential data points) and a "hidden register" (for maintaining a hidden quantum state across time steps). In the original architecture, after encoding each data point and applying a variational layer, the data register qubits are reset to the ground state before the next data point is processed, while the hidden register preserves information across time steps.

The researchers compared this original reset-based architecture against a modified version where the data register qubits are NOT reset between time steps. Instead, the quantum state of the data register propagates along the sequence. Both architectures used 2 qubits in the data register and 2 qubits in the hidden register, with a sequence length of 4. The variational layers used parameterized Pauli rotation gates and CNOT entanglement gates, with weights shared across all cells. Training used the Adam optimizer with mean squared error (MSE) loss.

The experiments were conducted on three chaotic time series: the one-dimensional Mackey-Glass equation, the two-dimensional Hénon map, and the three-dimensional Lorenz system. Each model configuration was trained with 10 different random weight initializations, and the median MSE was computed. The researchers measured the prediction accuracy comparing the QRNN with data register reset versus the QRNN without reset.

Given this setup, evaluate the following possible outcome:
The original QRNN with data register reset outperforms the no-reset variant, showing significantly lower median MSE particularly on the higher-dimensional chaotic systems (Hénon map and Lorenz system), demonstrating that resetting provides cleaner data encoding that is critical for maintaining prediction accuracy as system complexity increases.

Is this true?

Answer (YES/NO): NO